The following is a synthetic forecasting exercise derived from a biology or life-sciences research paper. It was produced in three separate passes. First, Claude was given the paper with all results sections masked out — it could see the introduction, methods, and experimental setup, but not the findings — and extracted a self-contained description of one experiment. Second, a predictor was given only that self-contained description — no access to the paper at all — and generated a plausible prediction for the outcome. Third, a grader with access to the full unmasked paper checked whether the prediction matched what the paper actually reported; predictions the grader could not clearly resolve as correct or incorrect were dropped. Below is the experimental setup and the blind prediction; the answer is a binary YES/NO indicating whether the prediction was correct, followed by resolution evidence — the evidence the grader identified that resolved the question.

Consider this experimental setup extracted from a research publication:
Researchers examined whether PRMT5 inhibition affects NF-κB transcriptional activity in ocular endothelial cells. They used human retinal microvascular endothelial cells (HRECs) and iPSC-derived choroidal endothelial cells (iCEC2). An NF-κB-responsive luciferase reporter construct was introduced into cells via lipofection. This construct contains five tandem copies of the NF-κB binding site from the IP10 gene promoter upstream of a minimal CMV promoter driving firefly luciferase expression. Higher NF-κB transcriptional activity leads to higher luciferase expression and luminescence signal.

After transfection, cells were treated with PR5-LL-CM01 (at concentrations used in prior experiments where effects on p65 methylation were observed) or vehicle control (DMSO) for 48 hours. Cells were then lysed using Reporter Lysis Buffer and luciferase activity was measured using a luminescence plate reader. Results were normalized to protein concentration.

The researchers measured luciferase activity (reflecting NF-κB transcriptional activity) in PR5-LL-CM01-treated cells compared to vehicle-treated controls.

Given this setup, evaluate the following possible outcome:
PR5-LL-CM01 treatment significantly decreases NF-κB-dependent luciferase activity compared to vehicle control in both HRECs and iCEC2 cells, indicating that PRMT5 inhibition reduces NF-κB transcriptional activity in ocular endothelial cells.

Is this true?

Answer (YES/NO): YES